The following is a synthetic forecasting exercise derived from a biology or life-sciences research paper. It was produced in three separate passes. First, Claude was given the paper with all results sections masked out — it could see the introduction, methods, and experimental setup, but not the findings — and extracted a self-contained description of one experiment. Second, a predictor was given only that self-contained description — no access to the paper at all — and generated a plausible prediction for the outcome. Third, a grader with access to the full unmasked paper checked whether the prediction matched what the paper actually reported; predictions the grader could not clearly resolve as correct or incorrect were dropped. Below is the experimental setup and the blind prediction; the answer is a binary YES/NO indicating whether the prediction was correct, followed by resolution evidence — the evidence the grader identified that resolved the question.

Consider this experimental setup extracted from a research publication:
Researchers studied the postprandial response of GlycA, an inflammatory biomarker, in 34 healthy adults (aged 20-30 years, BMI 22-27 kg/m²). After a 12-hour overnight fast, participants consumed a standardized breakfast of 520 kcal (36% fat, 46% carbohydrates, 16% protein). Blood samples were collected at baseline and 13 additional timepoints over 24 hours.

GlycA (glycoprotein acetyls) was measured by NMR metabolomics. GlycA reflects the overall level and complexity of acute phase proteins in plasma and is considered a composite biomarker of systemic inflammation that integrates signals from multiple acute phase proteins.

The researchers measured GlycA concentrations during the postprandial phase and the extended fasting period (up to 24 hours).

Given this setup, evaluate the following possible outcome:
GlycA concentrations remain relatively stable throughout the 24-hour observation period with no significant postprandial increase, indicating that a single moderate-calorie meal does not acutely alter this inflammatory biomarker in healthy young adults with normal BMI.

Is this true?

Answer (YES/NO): YES